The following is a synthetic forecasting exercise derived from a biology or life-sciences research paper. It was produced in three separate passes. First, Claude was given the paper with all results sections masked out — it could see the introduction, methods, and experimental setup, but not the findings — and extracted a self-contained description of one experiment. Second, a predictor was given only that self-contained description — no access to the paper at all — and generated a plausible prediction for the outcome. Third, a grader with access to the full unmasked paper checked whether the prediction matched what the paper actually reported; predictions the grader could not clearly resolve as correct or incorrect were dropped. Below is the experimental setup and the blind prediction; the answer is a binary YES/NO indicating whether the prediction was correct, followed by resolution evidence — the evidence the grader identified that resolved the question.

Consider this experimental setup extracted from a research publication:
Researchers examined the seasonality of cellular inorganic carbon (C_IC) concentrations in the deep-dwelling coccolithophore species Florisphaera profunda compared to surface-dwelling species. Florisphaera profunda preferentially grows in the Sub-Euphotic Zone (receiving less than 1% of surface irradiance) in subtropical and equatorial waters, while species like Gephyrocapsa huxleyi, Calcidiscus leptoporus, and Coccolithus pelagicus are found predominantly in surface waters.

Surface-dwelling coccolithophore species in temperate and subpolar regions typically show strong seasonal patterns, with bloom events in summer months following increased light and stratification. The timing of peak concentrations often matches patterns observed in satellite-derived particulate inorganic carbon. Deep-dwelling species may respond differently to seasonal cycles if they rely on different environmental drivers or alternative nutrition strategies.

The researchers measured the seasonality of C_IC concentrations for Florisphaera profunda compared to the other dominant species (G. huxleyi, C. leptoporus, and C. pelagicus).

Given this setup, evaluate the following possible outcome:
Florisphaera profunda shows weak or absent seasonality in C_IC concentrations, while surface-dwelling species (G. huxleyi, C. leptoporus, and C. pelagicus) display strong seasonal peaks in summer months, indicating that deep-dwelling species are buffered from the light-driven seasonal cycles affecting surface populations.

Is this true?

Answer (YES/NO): YES